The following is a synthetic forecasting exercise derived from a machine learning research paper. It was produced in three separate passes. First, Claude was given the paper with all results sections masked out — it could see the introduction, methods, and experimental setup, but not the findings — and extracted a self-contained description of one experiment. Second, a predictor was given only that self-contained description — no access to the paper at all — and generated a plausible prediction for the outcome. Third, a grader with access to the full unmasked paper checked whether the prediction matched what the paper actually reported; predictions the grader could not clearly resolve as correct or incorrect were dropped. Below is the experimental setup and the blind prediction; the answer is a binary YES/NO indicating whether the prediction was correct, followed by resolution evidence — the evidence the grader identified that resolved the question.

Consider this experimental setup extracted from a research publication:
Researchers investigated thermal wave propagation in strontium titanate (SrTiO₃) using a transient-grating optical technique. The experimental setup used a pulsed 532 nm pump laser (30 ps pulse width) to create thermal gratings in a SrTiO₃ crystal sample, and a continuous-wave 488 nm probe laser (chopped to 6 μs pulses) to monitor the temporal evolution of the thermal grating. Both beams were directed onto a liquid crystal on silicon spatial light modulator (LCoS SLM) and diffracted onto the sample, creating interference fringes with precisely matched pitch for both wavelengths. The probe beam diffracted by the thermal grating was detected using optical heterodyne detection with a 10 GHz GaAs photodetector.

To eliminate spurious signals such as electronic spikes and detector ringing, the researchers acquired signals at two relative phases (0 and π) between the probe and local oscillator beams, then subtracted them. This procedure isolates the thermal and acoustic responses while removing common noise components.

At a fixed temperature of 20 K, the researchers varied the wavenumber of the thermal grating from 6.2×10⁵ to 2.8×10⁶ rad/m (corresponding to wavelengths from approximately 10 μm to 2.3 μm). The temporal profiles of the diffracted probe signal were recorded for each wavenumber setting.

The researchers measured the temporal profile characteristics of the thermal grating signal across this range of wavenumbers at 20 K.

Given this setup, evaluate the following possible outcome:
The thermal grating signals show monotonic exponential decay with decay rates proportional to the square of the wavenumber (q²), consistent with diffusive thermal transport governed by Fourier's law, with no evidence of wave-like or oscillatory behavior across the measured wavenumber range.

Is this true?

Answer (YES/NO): NO